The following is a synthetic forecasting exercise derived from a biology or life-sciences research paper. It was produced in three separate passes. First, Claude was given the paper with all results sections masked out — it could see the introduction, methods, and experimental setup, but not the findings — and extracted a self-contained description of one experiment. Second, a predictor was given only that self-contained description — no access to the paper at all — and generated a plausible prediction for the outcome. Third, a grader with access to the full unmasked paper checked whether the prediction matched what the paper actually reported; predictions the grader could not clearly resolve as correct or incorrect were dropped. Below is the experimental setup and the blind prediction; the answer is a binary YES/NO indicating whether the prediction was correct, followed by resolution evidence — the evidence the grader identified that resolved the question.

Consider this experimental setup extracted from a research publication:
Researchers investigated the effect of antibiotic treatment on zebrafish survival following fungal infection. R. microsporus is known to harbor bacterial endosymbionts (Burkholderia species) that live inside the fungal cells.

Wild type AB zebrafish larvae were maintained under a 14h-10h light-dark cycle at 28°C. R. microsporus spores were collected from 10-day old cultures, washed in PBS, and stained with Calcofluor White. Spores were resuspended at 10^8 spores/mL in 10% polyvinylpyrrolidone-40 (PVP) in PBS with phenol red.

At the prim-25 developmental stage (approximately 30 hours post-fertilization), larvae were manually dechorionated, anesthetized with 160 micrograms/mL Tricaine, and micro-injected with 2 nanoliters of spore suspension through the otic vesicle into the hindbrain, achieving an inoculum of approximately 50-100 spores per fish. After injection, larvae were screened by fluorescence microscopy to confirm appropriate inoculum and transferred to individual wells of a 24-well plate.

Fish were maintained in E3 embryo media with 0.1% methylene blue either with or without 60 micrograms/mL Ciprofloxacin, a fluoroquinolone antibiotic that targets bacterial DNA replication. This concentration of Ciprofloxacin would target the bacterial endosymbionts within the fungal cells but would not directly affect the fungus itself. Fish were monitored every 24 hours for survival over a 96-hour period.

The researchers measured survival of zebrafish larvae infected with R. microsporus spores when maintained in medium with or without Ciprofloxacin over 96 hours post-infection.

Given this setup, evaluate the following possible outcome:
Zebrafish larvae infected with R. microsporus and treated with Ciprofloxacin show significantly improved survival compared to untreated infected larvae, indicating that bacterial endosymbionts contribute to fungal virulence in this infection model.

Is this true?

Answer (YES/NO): NO